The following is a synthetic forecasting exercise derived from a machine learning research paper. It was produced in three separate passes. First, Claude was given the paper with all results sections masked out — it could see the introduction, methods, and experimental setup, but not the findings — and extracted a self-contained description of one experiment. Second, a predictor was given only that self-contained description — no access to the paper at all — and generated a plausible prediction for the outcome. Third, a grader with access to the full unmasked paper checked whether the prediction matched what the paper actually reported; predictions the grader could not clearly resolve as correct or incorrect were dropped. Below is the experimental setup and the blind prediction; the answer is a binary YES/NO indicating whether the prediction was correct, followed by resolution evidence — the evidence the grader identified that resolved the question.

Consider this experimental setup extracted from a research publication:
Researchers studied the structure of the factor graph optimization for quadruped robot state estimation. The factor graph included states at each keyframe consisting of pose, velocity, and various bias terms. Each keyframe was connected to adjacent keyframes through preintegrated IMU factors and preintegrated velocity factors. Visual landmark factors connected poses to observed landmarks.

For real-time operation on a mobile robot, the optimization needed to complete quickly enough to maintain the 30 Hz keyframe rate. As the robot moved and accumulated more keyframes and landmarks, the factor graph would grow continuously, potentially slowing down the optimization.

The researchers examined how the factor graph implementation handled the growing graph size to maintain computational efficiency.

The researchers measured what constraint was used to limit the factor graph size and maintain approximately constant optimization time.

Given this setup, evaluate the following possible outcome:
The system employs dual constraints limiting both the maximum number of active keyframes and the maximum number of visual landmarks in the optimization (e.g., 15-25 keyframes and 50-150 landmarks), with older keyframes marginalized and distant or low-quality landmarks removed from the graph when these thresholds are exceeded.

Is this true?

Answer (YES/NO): NO